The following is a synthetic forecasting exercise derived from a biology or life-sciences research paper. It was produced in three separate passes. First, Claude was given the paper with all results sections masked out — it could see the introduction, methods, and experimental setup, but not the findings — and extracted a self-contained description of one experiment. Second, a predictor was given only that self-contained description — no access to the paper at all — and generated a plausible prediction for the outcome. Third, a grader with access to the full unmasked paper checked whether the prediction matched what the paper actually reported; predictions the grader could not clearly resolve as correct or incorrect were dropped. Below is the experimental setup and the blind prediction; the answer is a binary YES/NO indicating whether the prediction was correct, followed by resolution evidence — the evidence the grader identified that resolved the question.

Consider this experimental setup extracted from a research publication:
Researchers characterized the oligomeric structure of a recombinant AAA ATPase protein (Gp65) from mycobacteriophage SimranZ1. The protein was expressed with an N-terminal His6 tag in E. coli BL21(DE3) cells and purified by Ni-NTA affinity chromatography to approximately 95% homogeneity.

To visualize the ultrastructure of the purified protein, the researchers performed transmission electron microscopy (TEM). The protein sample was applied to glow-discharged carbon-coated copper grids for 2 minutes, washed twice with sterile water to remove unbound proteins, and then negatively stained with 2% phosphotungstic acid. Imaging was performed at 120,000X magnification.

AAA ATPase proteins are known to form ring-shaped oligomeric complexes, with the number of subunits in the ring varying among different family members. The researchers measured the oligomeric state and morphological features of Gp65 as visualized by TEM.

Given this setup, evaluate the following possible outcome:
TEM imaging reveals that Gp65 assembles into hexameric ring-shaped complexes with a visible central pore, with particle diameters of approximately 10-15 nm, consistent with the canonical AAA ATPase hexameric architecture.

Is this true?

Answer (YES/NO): NO